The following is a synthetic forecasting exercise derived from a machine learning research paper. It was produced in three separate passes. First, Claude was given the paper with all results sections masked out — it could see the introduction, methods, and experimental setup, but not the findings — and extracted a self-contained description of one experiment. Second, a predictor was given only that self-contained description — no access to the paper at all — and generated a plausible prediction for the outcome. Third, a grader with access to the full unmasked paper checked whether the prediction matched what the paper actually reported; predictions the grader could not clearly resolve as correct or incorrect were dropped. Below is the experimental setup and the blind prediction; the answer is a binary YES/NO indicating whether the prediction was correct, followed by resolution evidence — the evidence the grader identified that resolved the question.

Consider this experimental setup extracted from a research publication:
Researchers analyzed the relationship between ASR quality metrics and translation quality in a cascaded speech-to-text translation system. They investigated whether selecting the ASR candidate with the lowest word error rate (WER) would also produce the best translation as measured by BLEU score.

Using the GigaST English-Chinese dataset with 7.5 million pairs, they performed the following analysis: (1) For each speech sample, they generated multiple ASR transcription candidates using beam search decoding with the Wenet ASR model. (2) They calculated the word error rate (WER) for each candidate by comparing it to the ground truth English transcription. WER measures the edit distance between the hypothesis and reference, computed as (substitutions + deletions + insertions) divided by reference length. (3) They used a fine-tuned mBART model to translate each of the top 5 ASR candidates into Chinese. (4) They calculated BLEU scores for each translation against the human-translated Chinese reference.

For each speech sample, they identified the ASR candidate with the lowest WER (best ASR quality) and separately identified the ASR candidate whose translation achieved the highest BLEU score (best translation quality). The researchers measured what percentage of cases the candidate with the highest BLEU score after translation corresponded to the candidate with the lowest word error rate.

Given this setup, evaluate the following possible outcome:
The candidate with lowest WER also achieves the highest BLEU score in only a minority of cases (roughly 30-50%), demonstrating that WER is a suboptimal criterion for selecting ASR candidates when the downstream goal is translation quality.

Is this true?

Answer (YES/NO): YES